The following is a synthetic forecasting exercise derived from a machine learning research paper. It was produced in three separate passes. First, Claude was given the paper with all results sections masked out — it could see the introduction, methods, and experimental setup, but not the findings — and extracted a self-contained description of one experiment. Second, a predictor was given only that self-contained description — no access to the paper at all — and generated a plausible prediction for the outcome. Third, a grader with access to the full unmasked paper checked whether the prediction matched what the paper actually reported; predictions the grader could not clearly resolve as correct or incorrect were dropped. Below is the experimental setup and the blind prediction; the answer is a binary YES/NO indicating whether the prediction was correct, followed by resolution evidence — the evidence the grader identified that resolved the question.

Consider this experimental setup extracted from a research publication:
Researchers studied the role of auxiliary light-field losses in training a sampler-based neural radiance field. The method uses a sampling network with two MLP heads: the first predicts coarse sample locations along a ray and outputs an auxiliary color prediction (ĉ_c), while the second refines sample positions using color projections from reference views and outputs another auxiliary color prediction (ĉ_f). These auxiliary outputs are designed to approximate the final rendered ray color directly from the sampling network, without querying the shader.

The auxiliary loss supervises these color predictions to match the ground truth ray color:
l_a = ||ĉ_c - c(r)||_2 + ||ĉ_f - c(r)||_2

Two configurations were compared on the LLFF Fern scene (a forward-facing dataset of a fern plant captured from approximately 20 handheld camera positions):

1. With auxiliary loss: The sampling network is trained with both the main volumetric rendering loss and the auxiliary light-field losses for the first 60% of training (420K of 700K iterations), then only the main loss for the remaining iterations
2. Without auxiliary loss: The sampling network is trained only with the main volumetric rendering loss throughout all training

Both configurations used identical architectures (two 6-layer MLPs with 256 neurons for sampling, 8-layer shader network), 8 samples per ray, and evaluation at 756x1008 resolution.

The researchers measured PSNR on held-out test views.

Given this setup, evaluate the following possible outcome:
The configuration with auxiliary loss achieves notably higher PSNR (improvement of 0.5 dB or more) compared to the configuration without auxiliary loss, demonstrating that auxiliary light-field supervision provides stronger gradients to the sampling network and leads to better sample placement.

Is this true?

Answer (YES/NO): YES